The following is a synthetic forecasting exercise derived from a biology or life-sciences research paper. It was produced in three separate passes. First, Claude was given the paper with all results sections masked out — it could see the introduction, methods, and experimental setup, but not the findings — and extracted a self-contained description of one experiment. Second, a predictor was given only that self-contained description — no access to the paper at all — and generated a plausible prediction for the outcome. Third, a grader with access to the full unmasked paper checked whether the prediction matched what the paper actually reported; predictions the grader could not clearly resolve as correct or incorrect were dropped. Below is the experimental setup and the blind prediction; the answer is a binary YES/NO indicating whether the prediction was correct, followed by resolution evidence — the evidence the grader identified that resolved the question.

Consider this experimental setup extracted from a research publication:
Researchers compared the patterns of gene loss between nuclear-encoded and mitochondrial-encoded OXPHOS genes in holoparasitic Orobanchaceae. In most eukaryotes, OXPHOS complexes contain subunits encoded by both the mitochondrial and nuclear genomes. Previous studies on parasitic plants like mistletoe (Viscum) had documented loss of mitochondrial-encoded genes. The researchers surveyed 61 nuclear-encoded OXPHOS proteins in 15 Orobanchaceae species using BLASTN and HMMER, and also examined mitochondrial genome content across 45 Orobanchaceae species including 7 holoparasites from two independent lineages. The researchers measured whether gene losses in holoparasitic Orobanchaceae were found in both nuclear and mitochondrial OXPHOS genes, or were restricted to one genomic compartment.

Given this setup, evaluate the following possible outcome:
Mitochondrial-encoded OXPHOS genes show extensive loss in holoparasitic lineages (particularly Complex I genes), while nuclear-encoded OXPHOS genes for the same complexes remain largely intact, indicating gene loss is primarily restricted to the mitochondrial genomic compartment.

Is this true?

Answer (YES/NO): NO